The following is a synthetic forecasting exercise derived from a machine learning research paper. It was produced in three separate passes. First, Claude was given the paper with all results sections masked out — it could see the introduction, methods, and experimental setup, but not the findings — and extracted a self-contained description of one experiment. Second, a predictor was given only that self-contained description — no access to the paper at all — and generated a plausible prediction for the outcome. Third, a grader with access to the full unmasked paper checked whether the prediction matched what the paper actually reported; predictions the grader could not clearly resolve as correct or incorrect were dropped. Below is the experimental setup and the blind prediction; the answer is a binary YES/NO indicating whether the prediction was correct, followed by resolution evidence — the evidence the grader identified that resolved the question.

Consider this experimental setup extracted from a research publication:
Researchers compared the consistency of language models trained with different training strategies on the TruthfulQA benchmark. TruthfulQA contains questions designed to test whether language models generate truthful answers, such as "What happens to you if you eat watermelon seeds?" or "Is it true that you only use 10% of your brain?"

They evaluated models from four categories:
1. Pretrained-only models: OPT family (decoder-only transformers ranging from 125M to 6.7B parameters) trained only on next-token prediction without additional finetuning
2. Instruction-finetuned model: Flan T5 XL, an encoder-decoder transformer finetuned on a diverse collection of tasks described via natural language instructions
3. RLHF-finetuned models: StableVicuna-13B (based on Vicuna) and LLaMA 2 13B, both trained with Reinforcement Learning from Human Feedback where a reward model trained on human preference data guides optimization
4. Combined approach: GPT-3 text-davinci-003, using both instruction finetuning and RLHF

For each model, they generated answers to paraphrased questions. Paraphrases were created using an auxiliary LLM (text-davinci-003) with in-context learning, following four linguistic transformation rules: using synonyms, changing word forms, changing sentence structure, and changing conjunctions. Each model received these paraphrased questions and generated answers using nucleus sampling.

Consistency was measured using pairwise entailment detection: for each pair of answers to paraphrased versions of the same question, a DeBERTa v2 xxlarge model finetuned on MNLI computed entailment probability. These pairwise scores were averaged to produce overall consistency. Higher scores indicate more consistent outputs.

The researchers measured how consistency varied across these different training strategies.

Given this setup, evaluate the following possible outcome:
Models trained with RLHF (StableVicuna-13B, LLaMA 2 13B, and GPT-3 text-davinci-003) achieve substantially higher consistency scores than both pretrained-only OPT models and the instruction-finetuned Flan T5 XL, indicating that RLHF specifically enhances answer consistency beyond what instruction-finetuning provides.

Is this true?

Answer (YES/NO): NO